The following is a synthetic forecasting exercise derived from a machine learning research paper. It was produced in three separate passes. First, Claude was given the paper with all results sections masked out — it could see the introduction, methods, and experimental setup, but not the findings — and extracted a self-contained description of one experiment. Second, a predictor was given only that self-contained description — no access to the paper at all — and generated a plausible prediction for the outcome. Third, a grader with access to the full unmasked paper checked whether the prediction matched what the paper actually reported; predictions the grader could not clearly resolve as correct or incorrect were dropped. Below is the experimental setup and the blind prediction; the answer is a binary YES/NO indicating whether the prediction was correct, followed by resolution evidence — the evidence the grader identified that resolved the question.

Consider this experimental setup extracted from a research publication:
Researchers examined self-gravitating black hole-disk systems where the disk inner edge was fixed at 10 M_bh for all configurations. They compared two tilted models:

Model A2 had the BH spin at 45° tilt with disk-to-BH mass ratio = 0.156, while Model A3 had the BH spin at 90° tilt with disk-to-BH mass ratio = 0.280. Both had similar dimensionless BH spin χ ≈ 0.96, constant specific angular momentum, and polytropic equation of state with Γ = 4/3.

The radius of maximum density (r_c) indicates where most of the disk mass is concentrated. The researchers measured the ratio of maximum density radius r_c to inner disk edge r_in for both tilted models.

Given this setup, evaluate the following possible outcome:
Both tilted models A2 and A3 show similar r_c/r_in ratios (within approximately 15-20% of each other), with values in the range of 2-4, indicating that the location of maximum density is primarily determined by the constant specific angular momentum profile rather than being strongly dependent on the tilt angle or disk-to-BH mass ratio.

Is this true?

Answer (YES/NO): NO